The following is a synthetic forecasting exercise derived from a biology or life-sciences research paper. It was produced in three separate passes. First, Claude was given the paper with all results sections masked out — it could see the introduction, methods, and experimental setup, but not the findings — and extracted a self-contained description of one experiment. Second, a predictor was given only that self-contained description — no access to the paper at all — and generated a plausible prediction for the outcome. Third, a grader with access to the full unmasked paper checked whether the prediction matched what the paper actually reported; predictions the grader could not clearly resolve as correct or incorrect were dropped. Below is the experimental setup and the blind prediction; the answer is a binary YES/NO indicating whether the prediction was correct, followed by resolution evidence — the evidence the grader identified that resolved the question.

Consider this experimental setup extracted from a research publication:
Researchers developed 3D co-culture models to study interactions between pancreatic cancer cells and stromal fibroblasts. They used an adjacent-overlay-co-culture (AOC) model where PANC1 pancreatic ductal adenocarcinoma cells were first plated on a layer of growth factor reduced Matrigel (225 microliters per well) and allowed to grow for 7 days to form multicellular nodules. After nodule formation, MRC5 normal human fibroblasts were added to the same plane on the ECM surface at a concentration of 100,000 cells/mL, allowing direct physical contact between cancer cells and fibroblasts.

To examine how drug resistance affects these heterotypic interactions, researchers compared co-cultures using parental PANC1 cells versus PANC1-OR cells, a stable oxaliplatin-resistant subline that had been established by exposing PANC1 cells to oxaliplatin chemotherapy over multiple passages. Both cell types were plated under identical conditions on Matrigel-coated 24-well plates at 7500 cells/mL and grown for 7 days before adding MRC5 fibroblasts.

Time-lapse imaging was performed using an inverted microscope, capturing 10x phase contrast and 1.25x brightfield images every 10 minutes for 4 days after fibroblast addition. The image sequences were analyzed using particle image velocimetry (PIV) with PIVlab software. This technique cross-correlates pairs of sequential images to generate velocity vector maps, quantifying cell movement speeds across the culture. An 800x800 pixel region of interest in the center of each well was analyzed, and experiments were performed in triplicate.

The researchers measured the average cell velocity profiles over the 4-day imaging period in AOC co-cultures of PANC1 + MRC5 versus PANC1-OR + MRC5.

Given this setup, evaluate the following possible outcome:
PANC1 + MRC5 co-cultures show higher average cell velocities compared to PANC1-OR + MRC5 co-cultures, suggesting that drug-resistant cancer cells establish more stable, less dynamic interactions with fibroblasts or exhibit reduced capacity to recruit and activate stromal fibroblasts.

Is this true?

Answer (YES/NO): NO